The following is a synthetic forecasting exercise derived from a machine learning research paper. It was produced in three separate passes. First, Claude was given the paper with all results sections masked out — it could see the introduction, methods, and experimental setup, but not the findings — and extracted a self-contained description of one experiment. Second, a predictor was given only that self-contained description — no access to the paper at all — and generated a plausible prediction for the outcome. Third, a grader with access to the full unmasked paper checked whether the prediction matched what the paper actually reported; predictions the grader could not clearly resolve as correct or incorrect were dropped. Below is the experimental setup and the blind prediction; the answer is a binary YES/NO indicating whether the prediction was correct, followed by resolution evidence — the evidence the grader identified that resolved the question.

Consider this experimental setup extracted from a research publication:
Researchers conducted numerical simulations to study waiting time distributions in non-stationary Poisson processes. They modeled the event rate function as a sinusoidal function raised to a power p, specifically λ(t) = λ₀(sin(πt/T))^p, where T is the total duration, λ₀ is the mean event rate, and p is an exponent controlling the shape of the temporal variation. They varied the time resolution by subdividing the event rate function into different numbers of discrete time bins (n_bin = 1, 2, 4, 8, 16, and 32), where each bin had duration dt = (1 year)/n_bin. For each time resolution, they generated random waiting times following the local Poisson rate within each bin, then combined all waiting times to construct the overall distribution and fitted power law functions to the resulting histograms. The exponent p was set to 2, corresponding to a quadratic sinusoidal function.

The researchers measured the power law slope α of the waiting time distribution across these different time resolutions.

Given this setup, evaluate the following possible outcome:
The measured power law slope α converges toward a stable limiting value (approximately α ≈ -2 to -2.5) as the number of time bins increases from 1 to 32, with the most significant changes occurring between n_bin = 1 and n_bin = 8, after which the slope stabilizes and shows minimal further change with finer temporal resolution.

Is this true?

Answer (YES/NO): NO